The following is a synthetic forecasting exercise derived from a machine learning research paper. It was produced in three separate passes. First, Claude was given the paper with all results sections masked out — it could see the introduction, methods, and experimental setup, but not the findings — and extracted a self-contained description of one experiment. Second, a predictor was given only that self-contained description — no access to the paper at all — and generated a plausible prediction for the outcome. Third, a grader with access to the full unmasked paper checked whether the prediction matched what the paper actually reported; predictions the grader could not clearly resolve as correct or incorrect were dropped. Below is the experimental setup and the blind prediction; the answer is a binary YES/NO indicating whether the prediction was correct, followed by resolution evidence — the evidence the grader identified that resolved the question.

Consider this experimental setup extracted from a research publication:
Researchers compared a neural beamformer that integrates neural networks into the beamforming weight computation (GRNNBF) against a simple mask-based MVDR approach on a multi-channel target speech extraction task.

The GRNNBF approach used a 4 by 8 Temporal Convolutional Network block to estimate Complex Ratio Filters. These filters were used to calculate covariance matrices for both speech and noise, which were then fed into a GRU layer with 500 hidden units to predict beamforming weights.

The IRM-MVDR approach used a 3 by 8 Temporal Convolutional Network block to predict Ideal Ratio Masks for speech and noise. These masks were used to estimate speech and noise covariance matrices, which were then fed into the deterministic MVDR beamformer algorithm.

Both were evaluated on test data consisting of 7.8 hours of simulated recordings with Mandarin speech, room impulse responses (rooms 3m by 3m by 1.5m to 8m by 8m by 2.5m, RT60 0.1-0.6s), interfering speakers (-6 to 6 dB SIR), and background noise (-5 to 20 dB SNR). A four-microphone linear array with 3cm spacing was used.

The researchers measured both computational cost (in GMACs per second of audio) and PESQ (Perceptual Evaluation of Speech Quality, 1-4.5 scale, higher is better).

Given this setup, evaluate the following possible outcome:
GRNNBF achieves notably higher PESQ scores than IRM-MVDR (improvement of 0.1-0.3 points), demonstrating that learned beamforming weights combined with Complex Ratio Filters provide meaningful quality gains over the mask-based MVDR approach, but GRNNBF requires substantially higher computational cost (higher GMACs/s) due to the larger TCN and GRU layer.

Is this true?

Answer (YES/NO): NO